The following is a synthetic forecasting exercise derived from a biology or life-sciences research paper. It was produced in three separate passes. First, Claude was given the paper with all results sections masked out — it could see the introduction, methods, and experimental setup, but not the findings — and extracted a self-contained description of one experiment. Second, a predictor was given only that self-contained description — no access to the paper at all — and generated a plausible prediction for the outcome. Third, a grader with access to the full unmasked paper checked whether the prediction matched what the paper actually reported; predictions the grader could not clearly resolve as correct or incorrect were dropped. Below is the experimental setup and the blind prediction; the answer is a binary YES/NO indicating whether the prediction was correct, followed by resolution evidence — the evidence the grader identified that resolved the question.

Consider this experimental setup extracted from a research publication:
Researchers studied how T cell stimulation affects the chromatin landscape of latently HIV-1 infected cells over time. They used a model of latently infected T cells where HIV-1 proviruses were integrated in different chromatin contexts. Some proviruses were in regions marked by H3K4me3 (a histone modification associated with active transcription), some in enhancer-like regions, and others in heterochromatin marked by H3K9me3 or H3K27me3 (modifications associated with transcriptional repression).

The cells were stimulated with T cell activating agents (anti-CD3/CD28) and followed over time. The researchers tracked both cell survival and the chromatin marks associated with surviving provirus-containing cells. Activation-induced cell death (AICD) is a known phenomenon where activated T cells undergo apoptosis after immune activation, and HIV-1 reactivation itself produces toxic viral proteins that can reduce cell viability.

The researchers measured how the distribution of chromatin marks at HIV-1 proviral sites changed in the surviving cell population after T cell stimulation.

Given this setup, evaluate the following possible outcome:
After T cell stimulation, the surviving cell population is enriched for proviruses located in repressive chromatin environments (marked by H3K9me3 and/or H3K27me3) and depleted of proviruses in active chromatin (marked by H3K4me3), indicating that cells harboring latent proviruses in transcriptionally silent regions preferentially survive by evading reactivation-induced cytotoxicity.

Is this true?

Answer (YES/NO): NO